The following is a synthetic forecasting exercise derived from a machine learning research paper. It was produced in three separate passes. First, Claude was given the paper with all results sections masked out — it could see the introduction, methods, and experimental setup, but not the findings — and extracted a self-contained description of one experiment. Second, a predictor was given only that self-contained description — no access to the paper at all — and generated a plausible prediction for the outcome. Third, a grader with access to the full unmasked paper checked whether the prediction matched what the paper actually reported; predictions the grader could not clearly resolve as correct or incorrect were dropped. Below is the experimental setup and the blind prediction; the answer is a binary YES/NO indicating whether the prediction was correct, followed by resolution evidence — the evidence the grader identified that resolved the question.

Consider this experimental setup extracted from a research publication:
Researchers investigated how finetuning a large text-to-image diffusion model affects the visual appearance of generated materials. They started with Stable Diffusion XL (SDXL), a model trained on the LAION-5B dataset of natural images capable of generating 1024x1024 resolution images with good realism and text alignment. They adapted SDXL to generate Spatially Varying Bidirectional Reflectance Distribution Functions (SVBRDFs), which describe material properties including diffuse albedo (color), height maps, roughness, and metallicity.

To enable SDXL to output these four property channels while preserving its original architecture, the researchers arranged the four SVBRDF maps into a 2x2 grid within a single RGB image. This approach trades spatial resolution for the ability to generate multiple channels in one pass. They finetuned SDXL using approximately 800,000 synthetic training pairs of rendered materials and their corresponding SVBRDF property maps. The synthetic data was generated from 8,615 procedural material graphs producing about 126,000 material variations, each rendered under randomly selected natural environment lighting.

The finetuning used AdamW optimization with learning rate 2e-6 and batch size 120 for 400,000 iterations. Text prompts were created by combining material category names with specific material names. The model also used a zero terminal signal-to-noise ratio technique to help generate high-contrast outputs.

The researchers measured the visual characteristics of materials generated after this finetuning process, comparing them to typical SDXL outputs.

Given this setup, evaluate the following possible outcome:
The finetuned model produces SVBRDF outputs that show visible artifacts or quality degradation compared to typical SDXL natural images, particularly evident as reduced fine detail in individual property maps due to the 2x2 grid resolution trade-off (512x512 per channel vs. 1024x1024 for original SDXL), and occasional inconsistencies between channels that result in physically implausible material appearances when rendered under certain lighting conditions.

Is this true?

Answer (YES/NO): NO